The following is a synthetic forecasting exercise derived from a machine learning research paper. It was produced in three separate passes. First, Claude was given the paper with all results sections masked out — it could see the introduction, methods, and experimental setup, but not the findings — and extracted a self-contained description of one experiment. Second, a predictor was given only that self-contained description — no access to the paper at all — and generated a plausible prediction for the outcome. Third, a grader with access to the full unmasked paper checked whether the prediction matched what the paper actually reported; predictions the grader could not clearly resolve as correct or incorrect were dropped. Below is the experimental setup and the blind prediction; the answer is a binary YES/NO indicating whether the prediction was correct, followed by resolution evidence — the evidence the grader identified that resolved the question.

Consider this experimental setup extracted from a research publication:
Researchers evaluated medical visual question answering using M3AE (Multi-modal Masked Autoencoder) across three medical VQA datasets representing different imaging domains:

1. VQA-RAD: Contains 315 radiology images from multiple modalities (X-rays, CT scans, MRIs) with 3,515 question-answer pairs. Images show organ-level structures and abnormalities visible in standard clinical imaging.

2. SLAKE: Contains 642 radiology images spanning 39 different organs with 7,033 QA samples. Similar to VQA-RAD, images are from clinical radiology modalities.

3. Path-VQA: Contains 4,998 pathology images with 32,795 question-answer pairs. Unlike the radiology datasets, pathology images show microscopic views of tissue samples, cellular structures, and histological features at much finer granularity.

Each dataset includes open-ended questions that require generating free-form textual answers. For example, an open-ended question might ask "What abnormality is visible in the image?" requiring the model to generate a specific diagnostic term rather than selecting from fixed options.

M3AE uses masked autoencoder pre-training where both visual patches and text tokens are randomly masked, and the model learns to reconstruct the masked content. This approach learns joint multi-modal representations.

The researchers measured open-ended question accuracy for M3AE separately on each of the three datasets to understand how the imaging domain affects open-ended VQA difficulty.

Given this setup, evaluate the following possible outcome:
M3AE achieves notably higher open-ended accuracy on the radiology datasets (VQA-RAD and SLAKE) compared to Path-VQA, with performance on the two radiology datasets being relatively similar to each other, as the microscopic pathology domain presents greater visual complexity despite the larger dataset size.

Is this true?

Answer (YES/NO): NO